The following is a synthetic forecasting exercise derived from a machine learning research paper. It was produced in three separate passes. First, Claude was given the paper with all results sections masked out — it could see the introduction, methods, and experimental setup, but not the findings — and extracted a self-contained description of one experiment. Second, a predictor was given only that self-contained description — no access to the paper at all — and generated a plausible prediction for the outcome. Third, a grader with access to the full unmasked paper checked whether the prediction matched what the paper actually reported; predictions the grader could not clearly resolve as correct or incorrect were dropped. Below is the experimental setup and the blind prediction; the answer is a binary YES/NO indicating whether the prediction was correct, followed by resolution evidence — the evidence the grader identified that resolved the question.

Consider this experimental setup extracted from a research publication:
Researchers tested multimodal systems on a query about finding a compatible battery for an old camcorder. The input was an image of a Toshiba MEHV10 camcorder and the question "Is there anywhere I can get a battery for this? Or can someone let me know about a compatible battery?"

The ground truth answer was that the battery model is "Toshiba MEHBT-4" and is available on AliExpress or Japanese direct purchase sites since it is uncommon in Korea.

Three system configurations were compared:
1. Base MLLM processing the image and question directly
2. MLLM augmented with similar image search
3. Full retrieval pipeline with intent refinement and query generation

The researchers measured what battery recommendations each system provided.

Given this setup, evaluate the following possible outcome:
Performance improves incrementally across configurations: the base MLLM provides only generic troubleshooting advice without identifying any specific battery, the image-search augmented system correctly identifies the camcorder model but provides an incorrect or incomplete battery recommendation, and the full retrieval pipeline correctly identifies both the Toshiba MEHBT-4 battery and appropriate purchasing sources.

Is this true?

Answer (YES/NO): NO